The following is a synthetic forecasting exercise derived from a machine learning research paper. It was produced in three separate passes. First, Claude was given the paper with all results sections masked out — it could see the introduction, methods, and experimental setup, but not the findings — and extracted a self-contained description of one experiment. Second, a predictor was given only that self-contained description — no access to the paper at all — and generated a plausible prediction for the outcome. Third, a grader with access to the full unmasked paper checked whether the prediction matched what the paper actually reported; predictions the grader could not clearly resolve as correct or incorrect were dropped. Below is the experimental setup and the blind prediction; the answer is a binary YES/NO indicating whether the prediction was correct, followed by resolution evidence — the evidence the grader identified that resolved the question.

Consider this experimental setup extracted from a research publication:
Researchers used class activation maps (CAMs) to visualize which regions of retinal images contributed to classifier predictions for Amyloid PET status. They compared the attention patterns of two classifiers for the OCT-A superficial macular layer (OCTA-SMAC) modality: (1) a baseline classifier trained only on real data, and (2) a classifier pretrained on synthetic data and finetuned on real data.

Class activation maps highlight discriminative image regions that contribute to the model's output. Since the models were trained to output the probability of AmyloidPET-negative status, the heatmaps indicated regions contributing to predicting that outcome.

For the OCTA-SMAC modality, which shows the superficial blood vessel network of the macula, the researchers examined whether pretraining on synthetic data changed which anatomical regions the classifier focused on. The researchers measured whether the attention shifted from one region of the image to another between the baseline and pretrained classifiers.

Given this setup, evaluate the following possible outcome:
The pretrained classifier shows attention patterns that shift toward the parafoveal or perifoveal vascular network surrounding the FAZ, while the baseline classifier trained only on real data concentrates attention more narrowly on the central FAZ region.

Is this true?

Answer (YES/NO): NO